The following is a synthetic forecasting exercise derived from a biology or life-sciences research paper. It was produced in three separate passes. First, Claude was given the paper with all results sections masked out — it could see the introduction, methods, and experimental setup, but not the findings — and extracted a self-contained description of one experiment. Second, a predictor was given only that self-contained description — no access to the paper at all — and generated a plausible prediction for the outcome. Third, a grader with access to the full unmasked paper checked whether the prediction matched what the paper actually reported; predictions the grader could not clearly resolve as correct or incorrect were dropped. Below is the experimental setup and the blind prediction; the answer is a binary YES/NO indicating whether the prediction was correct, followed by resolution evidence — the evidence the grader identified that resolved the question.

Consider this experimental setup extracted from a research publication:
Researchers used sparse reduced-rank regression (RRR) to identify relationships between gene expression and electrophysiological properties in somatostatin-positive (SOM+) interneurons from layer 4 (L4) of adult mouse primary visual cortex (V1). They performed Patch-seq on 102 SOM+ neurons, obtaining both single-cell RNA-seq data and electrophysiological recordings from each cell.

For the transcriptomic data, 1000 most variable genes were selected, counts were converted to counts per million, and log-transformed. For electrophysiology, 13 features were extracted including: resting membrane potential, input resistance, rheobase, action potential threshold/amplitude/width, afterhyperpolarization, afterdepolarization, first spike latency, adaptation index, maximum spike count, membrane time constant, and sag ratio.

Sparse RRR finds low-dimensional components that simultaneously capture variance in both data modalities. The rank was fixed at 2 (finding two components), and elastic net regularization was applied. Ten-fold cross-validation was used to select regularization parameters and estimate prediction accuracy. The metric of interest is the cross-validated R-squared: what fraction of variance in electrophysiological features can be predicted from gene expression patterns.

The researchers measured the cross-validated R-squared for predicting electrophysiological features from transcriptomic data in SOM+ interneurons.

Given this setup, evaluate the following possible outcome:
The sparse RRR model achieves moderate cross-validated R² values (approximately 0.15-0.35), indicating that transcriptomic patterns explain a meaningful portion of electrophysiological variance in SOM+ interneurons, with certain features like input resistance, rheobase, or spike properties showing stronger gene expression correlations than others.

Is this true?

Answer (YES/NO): YES